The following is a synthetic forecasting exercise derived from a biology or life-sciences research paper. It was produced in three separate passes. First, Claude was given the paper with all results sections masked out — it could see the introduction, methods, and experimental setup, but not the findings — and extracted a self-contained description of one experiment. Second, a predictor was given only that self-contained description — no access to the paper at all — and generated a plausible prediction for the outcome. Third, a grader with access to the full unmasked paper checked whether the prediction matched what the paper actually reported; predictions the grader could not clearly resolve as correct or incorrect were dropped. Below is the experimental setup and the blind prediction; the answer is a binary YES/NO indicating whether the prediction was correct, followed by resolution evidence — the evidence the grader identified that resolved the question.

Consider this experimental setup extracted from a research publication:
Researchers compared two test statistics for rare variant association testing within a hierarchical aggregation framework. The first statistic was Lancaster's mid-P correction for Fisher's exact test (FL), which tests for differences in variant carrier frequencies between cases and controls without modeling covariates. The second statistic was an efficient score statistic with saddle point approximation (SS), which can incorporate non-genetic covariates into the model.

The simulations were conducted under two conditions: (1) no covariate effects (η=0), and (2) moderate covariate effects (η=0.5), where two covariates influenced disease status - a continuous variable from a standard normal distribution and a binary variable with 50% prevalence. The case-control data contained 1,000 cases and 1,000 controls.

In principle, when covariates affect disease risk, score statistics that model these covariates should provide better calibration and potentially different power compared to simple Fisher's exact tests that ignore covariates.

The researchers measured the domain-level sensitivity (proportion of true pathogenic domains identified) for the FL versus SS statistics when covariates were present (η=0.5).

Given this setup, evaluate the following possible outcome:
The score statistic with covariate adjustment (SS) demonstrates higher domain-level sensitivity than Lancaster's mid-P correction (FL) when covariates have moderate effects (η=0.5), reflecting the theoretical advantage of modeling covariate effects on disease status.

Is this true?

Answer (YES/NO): NO